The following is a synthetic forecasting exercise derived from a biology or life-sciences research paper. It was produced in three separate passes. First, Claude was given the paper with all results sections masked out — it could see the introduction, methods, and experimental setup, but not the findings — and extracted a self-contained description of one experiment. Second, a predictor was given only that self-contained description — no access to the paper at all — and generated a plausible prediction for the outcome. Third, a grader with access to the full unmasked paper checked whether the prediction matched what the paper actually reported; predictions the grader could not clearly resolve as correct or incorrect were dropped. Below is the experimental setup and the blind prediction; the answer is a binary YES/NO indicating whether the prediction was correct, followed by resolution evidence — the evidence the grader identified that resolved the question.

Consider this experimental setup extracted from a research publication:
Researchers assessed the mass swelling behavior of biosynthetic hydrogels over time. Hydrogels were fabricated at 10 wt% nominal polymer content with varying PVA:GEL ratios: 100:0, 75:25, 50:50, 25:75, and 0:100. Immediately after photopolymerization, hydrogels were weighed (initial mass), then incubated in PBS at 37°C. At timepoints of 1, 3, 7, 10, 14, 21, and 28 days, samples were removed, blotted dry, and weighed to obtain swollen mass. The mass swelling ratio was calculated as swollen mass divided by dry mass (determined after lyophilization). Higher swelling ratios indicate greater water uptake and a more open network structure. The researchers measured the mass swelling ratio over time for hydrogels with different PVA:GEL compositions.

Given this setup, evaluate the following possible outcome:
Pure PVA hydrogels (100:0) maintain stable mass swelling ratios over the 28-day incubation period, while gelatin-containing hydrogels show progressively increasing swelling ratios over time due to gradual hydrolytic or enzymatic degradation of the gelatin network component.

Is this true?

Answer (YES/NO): NO